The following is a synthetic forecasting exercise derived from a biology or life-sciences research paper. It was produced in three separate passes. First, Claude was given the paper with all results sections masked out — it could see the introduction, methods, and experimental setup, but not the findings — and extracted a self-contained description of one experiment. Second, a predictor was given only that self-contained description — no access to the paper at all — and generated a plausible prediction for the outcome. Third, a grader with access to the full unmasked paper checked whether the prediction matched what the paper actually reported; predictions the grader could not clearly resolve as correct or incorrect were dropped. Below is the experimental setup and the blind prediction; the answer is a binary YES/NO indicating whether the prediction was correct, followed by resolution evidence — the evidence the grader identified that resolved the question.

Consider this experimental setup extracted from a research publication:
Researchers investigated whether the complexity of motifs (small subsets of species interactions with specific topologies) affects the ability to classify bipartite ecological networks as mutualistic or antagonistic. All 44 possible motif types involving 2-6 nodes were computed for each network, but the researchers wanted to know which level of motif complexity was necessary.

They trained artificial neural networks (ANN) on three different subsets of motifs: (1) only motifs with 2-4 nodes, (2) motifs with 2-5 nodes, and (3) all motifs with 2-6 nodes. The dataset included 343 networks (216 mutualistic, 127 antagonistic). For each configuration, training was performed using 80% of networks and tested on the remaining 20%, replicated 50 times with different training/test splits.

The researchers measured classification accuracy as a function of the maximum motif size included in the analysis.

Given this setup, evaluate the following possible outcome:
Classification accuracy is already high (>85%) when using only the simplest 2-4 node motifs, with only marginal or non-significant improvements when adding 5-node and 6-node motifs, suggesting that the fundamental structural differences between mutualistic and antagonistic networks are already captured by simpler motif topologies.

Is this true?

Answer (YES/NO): NO